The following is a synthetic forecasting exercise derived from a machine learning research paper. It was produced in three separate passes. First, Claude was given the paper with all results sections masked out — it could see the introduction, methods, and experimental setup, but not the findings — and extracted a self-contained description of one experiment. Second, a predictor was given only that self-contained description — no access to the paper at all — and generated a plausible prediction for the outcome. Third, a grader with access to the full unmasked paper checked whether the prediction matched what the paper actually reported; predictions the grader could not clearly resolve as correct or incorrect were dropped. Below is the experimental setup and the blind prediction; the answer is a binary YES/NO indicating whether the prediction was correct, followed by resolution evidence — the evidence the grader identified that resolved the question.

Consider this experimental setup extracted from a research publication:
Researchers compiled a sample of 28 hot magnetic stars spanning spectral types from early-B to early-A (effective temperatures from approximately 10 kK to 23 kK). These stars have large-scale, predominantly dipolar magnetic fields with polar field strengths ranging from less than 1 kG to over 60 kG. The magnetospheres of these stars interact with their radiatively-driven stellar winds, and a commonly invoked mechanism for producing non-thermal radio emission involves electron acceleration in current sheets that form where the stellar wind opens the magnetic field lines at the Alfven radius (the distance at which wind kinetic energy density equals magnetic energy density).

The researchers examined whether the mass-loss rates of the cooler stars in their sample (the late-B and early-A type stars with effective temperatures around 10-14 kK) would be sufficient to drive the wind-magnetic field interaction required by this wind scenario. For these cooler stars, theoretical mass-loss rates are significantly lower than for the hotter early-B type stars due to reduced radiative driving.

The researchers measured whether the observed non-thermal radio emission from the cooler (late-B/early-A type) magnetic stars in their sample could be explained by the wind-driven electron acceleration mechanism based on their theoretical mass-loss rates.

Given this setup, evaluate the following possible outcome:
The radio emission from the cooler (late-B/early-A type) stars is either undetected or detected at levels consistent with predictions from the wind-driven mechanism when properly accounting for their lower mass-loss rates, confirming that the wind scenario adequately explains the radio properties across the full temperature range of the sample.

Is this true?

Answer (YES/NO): NO